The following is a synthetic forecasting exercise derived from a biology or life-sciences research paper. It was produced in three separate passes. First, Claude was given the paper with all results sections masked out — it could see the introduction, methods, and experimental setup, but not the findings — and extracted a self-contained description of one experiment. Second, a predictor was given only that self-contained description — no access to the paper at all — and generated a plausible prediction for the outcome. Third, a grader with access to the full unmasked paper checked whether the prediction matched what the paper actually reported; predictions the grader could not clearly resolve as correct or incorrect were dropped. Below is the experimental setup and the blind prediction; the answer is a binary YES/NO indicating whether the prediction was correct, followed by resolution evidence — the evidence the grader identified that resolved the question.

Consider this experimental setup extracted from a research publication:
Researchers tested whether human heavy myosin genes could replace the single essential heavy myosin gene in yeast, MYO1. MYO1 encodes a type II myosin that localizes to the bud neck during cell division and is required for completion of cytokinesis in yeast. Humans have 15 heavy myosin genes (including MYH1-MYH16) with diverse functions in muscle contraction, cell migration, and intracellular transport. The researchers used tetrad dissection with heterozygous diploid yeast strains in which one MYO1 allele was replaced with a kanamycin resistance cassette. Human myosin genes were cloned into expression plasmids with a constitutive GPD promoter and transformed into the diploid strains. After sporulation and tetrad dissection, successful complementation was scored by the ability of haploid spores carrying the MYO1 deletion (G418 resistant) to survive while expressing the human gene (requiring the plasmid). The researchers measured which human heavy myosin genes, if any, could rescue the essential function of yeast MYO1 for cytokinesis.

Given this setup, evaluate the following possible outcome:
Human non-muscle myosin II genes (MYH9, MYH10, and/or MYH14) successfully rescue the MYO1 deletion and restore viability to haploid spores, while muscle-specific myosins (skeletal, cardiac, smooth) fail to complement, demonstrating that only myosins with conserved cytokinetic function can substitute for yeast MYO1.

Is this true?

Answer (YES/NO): NO